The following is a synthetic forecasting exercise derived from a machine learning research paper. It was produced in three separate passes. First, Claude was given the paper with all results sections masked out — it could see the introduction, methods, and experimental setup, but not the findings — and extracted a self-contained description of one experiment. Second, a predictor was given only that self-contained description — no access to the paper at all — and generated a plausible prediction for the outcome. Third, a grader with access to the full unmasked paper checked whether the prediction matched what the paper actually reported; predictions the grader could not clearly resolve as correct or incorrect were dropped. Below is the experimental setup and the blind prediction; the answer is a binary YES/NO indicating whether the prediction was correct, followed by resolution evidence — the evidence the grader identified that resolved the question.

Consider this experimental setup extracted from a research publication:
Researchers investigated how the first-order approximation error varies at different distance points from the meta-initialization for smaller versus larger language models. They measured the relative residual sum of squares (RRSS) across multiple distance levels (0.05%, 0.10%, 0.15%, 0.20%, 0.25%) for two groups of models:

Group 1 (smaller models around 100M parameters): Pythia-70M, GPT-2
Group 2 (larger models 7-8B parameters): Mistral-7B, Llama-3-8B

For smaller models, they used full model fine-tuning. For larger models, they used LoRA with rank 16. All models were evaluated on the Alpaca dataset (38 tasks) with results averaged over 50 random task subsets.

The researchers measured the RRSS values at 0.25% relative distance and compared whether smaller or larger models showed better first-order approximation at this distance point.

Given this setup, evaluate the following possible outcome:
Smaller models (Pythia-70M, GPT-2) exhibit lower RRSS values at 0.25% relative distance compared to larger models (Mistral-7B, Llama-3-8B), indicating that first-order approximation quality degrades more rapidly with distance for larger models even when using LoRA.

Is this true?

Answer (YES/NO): NO